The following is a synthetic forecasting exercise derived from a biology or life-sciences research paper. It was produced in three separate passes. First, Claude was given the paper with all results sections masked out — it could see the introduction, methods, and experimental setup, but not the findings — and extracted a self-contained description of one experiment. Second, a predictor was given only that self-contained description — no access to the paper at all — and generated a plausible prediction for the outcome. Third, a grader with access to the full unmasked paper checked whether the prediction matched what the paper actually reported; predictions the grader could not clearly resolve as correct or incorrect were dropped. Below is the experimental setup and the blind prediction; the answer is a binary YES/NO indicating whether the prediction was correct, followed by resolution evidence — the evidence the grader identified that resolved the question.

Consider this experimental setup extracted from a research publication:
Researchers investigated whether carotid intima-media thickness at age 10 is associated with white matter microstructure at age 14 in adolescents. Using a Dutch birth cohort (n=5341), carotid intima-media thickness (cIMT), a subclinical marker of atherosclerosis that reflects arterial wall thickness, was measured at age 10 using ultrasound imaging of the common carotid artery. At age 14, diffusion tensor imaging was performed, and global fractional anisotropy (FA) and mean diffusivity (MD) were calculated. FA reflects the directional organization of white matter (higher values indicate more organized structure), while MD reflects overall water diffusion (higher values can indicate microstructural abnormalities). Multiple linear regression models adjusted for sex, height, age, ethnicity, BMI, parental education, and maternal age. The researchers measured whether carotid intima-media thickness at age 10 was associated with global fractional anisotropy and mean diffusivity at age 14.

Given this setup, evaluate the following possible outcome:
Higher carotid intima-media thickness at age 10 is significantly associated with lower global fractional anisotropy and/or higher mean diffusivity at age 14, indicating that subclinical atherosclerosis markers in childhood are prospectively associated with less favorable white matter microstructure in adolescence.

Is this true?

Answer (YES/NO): NO